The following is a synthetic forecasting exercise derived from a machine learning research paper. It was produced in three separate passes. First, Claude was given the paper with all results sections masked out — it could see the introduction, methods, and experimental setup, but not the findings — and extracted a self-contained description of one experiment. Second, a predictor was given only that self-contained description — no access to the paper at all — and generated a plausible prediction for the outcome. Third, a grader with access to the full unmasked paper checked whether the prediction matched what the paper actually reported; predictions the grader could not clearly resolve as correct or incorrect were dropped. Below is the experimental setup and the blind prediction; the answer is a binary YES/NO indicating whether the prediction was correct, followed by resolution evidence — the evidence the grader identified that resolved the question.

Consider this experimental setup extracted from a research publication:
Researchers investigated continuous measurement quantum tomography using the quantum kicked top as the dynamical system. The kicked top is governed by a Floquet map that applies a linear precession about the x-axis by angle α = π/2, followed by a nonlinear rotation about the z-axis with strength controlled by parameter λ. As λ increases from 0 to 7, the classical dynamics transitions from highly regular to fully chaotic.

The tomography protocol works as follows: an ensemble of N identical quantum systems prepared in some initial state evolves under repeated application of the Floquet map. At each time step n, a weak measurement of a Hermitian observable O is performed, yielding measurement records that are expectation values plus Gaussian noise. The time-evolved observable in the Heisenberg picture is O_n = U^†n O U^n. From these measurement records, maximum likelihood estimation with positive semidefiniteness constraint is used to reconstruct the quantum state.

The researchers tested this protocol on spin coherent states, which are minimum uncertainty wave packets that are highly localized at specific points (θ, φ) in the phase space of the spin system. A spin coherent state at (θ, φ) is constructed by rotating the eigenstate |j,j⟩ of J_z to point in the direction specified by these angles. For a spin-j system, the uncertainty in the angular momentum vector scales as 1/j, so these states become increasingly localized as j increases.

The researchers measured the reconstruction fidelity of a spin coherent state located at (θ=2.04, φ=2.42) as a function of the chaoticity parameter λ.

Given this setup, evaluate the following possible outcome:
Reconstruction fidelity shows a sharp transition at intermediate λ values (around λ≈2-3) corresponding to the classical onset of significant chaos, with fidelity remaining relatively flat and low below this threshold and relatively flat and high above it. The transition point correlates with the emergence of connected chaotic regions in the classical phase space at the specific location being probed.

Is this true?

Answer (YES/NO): NO